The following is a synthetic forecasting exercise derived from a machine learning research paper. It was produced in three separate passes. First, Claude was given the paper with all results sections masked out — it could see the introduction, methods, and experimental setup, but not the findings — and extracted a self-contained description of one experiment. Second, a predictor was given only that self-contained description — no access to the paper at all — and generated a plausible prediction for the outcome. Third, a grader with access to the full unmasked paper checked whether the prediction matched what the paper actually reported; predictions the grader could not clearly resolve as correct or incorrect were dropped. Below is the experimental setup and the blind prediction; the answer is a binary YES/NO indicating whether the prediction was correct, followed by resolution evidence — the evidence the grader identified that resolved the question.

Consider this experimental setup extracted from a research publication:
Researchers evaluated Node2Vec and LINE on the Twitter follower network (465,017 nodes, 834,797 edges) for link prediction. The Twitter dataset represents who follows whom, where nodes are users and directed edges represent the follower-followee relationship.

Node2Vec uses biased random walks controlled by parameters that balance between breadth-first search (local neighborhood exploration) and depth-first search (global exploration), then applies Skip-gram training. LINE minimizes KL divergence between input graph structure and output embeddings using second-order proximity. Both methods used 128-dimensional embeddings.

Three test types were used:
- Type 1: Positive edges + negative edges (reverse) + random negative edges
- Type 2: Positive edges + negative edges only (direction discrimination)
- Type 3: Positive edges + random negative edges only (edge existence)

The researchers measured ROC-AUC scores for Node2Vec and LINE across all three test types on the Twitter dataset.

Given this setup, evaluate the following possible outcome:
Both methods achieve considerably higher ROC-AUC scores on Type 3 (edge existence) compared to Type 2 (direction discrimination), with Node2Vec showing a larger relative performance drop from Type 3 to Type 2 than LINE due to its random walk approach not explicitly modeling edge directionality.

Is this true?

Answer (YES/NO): NO